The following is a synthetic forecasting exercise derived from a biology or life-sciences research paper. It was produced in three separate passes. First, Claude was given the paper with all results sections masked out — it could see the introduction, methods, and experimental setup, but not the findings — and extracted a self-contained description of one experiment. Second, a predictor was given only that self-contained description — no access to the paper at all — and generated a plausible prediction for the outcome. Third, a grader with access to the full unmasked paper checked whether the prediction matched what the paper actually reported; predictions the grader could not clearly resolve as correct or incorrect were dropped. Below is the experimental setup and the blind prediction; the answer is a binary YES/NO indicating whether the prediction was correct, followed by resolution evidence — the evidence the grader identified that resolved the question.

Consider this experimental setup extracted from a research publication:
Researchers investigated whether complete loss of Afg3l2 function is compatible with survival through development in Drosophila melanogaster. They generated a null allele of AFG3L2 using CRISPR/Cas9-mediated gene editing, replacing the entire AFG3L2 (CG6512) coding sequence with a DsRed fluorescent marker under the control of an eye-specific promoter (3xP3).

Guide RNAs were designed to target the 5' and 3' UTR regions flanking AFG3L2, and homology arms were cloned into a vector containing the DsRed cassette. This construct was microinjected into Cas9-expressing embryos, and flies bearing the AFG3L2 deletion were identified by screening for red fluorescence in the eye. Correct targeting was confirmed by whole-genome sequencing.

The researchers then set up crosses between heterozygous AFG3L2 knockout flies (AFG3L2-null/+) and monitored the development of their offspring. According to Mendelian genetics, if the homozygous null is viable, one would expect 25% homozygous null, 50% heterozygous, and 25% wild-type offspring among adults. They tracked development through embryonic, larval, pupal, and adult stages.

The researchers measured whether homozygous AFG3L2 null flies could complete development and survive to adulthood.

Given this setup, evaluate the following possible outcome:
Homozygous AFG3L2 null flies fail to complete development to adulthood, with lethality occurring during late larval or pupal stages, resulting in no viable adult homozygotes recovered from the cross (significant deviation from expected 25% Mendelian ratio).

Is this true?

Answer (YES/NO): NO